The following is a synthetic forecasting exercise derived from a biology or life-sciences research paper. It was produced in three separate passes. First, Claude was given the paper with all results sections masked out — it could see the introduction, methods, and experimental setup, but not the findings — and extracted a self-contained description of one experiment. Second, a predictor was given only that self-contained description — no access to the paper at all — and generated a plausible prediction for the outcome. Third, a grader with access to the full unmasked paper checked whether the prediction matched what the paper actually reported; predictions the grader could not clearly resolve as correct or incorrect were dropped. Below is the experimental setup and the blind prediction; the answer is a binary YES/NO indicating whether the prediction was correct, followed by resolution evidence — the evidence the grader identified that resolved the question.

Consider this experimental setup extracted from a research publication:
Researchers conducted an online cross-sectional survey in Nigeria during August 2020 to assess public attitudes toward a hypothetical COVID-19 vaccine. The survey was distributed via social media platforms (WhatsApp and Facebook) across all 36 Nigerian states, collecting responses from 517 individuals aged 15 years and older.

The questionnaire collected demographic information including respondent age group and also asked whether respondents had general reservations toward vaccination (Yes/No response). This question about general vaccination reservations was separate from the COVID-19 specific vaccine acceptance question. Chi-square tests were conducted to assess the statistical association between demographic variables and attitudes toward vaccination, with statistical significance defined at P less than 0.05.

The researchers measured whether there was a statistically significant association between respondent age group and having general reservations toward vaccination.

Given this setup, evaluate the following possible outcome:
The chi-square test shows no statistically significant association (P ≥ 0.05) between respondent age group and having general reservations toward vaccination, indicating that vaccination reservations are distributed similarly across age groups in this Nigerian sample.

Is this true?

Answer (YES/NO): NO